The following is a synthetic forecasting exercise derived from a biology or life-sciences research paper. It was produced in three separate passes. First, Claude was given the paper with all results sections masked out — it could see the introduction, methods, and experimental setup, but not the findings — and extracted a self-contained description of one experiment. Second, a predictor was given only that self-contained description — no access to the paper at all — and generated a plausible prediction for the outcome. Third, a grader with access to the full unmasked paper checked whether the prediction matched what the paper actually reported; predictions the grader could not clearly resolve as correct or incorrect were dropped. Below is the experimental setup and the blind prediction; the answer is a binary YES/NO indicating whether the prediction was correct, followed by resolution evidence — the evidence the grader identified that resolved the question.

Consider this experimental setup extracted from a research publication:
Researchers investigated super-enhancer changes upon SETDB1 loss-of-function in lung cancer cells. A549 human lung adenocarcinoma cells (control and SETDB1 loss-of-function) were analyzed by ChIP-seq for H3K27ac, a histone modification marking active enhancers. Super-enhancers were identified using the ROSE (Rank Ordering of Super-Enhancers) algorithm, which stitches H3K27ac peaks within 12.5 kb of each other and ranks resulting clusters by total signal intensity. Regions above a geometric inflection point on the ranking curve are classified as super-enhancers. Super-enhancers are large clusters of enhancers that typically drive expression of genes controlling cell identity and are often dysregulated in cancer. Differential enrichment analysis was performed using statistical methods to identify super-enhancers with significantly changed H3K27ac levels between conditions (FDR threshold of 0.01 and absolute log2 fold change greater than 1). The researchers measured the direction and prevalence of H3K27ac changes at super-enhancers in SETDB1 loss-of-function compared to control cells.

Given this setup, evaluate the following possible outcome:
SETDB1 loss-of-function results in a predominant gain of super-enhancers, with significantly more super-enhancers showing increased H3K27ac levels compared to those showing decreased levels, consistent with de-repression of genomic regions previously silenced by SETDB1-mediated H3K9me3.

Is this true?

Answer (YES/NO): YES